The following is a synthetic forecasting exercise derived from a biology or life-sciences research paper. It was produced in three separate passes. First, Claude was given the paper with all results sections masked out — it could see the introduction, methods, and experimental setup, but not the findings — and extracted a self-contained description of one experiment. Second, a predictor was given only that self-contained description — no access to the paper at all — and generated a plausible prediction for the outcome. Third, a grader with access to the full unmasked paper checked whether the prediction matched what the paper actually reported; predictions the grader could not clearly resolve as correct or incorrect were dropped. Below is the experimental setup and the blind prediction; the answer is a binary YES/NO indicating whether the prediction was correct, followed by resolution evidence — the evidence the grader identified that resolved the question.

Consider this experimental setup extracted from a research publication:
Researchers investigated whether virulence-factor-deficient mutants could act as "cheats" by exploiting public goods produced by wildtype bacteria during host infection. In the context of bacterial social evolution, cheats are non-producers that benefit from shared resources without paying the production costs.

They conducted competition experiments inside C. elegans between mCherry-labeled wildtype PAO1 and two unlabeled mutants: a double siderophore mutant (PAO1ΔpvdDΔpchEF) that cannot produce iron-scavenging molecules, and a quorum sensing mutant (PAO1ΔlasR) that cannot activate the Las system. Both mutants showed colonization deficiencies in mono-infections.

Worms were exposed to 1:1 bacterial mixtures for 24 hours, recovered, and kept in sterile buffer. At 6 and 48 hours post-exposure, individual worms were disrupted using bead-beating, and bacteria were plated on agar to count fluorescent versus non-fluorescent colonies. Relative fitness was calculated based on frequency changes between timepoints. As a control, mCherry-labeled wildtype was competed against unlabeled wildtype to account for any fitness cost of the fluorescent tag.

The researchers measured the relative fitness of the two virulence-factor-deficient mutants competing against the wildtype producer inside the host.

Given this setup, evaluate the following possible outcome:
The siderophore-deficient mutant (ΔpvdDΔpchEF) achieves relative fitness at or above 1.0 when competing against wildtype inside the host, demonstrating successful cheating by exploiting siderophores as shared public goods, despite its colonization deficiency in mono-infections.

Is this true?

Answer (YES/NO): NO